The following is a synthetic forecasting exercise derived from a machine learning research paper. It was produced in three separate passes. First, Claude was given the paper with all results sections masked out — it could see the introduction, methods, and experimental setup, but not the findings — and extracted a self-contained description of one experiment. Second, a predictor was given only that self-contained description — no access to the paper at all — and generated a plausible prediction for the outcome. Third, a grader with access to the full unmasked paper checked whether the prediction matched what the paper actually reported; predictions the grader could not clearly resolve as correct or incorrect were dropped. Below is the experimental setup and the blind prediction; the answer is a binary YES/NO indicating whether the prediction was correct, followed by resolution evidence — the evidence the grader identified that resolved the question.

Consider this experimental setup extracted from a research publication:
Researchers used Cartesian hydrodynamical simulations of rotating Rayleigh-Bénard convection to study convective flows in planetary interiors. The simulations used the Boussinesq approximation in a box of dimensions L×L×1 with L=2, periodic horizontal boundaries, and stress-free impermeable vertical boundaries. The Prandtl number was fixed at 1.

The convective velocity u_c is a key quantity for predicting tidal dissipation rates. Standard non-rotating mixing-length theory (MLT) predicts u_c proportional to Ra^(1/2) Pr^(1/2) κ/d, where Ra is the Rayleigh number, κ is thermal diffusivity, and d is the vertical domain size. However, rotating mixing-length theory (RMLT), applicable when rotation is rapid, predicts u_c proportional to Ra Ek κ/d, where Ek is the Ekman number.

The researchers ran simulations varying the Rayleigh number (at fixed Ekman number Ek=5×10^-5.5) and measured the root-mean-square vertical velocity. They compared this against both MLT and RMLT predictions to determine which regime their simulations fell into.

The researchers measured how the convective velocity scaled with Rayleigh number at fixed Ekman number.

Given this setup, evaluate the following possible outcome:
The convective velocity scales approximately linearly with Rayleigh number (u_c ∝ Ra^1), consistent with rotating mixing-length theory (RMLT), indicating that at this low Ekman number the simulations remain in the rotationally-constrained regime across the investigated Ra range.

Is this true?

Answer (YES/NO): NO